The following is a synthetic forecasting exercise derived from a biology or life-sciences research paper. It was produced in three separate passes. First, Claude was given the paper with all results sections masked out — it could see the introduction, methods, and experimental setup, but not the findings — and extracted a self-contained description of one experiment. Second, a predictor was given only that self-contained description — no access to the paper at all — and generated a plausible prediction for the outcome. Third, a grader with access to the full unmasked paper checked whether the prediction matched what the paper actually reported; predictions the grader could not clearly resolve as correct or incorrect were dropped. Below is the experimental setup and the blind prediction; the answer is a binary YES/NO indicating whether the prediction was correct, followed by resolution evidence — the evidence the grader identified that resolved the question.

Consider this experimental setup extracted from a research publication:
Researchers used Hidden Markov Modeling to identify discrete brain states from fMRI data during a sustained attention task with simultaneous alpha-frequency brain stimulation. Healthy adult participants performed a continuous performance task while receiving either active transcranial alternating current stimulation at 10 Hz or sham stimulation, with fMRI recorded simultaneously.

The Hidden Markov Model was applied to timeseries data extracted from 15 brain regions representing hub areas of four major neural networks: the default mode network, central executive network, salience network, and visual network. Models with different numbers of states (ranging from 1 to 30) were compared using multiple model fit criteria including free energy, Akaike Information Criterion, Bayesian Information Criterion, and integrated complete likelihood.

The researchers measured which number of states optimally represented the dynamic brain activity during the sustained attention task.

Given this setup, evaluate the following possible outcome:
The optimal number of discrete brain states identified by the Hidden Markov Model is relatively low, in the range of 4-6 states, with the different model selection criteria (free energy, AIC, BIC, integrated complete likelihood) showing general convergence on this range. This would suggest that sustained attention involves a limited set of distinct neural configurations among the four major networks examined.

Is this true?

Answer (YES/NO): NO